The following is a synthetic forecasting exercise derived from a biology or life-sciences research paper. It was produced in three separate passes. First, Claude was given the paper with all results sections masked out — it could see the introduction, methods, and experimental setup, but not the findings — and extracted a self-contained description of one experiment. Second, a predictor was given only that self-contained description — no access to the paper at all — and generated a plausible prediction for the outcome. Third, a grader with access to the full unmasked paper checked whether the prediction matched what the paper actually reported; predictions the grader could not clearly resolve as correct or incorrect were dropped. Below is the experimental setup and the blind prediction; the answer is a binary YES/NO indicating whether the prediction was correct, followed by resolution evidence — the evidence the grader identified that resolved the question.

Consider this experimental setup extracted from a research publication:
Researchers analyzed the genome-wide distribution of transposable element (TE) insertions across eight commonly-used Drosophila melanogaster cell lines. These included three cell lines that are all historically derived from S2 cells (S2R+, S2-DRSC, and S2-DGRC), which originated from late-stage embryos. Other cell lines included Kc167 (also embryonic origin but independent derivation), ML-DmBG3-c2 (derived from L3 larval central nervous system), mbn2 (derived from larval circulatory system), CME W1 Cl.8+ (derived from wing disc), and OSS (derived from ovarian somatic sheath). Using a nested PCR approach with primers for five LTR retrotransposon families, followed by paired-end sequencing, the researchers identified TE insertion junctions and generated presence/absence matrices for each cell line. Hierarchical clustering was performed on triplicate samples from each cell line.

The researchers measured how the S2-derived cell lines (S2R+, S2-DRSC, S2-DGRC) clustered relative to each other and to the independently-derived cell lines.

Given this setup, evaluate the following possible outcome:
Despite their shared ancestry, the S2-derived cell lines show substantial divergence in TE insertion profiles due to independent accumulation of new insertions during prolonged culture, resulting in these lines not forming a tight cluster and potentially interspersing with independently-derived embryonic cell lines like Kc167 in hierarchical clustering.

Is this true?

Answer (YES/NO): NO